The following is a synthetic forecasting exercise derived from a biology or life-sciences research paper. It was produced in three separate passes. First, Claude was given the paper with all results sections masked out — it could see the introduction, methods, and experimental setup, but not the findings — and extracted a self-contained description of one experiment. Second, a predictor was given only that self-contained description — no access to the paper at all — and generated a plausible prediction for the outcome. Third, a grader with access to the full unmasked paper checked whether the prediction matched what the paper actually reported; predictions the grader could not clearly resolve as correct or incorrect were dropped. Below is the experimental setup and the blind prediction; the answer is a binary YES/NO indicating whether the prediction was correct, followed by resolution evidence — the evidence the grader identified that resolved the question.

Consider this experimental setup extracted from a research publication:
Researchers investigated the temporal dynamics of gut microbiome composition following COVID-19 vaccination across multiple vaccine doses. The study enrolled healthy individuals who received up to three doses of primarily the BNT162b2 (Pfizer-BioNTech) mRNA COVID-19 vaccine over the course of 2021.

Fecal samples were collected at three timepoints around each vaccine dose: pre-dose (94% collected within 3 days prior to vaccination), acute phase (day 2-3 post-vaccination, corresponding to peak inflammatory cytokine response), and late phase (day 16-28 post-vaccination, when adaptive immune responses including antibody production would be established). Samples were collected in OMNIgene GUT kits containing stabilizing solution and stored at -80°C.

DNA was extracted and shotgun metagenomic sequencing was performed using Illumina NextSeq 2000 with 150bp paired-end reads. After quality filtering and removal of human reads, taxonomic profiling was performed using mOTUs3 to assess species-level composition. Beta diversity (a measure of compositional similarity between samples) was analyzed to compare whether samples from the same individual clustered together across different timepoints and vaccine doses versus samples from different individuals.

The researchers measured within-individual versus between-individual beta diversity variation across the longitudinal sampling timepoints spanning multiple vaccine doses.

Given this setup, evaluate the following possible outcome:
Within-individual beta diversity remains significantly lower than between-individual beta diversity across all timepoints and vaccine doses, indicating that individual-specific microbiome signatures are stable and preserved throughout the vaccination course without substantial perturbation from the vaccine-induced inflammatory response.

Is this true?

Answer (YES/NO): YES